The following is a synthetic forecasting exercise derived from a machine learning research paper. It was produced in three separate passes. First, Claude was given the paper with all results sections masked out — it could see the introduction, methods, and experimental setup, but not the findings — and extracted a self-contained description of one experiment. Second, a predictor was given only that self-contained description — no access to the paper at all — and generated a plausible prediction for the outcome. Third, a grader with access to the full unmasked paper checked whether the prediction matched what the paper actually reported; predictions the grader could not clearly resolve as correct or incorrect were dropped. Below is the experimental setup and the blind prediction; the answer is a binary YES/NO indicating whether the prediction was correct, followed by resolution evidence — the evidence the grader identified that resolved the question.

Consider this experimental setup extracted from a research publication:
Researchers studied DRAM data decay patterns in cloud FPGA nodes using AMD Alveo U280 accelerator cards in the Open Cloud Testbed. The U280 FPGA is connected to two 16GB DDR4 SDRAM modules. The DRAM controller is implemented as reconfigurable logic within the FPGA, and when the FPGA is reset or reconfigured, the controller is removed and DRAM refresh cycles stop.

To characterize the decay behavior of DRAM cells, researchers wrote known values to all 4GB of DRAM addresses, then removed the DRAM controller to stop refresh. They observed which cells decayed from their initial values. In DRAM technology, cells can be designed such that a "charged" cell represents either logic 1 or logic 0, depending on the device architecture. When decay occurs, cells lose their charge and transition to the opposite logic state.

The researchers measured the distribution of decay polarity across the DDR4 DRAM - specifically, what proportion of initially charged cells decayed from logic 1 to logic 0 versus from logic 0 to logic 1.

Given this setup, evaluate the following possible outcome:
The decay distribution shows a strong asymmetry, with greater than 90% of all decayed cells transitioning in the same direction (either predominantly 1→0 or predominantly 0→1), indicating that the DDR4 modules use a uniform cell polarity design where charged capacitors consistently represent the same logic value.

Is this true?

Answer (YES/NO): NO